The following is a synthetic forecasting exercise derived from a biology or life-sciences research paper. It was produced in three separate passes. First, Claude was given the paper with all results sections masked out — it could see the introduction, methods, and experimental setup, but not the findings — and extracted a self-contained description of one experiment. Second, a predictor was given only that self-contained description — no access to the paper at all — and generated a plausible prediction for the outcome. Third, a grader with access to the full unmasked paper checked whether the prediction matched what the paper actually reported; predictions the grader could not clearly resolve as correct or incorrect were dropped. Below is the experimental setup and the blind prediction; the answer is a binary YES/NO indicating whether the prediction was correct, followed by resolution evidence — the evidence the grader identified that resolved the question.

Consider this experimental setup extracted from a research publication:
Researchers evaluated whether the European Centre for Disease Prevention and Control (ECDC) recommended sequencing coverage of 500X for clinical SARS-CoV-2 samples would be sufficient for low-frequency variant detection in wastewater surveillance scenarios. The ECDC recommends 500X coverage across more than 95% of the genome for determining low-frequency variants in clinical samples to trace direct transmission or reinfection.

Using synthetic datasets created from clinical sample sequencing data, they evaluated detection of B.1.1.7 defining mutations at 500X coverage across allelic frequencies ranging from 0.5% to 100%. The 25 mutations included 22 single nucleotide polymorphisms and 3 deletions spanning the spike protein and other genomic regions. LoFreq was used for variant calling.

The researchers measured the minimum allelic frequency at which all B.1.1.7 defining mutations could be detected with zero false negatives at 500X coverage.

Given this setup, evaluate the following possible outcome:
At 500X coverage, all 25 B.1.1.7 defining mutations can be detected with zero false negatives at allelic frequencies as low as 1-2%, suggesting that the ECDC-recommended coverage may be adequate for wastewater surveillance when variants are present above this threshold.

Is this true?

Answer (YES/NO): NO